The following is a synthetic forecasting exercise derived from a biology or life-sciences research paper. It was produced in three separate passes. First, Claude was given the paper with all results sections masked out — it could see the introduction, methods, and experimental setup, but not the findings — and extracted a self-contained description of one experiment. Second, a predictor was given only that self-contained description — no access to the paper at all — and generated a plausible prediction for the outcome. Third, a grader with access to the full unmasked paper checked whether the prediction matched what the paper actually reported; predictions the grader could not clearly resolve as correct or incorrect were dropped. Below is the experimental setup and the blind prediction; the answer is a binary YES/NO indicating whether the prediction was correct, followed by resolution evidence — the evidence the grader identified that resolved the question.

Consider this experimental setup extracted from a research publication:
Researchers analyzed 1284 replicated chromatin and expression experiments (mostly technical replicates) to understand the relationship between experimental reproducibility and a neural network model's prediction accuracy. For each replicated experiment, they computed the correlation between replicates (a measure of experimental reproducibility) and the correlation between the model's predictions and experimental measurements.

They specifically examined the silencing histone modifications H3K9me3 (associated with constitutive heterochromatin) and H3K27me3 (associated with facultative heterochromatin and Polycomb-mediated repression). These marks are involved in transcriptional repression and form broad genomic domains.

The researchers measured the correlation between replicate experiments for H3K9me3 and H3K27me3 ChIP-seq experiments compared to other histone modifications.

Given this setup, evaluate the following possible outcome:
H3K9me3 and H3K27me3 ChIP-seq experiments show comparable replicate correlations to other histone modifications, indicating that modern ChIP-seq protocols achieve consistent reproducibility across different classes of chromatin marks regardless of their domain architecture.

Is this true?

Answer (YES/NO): NO